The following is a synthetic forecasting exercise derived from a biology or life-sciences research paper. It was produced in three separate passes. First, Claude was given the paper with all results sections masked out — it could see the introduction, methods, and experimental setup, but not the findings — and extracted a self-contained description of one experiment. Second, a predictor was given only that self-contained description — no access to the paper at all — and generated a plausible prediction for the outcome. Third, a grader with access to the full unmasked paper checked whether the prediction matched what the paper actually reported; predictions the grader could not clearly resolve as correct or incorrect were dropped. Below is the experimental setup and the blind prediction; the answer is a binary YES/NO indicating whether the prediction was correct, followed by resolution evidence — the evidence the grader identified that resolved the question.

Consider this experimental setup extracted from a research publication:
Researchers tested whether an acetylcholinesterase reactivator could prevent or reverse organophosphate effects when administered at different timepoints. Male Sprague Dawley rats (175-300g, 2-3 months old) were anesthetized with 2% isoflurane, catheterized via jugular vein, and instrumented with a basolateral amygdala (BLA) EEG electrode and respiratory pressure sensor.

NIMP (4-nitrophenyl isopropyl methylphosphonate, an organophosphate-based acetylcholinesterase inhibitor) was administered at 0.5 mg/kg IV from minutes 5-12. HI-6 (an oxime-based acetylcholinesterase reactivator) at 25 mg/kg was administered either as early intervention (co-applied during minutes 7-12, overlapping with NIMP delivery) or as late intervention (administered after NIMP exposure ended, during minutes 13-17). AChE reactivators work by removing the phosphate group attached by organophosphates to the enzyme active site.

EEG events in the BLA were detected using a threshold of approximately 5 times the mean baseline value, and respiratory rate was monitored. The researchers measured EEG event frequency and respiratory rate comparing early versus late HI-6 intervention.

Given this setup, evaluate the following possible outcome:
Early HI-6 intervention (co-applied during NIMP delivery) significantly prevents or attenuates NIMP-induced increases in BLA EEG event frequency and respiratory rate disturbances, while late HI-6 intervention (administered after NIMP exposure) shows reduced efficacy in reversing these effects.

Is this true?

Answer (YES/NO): NO